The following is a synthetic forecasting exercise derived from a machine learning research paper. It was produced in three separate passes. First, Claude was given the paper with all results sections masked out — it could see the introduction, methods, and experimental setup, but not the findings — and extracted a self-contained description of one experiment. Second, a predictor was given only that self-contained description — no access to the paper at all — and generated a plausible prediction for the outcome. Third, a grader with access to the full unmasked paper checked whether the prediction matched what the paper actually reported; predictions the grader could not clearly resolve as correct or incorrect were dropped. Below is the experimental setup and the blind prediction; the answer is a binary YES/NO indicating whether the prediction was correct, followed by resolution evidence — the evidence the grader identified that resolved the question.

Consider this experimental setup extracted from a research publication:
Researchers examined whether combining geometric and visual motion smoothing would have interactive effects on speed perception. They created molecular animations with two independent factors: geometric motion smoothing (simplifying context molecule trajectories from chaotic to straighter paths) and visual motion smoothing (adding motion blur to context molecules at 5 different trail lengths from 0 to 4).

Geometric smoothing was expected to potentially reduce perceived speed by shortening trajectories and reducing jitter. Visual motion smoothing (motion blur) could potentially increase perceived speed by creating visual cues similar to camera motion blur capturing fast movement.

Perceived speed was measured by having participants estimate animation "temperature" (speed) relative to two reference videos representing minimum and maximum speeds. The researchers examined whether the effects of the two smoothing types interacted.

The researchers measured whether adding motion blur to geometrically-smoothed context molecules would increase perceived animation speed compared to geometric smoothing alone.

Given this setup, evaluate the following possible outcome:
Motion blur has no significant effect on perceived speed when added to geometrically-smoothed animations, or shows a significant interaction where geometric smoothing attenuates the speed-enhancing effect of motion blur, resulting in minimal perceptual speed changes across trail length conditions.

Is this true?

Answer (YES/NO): NO